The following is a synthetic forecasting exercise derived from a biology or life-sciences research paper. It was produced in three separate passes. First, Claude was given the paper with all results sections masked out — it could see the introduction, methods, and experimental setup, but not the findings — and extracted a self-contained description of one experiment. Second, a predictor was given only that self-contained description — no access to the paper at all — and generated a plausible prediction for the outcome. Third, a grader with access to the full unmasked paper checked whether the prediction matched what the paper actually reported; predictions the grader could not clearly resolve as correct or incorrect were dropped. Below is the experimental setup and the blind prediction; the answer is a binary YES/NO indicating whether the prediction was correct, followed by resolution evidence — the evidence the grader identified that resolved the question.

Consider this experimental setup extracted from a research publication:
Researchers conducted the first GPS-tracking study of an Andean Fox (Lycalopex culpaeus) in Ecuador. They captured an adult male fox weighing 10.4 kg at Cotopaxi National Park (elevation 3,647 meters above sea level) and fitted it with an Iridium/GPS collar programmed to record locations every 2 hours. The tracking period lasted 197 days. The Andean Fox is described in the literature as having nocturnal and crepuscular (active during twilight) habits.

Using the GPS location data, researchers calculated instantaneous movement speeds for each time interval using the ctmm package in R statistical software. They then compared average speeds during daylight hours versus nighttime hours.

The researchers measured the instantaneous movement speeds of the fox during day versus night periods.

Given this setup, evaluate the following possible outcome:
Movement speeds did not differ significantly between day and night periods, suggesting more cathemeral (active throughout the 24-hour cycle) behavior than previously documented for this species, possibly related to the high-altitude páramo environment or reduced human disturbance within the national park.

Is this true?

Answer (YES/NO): NO